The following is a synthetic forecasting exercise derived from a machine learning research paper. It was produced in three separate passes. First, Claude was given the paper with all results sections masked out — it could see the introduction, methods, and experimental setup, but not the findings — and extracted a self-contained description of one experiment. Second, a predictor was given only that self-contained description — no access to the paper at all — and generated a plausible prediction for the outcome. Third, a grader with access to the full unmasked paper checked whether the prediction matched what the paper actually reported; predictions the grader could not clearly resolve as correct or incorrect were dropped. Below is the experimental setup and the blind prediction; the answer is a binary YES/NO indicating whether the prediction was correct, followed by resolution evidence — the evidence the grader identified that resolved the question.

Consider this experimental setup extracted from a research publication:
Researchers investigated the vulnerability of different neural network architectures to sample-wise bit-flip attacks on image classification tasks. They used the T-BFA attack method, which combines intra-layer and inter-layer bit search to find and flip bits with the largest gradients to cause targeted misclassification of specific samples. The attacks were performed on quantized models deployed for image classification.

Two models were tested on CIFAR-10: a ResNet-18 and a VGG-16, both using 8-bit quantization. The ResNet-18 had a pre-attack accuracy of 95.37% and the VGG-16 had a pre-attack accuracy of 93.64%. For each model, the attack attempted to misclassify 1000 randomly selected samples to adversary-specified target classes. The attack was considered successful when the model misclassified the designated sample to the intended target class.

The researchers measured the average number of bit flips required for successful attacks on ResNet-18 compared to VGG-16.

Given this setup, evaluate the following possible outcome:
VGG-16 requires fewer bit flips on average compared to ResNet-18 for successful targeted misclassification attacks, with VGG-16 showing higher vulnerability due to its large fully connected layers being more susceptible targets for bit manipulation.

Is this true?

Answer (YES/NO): YES